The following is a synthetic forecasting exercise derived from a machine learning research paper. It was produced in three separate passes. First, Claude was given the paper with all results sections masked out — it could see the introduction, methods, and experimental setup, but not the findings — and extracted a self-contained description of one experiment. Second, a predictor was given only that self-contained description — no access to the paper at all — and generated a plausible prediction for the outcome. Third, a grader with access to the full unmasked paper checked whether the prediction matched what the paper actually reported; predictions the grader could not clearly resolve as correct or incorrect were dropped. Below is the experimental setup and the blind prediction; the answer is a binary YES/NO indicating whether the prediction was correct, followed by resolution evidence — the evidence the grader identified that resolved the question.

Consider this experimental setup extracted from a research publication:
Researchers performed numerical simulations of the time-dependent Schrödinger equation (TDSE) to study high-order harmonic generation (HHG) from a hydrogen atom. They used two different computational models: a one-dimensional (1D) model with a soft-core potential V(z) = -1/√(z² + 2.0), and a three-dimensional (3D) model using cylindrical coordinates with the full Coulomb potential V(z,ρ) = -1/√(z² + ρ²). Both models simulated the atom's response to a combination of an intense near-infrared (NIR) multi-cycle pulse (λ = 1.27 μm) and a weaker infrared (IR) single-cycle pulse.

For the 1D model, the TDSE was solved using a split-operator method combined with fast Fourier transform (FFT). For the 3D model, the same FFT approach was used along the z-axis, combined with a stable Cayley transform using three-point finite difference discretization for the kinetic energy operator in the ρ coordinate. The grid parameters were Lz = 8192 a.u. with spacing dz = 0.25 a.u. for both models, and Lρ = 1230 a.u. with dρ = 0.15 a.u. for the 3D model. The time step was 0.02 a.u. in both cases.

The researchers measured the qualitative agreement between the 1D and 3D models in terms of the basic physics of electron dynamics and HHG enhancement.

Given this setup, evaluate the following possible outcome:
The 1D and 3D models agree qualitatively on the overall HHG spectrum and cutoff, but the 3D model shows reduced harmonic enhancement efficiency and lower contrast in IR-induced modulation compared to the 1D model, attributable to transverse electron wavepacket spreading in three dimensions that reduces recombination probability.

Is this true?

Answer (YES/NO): NO